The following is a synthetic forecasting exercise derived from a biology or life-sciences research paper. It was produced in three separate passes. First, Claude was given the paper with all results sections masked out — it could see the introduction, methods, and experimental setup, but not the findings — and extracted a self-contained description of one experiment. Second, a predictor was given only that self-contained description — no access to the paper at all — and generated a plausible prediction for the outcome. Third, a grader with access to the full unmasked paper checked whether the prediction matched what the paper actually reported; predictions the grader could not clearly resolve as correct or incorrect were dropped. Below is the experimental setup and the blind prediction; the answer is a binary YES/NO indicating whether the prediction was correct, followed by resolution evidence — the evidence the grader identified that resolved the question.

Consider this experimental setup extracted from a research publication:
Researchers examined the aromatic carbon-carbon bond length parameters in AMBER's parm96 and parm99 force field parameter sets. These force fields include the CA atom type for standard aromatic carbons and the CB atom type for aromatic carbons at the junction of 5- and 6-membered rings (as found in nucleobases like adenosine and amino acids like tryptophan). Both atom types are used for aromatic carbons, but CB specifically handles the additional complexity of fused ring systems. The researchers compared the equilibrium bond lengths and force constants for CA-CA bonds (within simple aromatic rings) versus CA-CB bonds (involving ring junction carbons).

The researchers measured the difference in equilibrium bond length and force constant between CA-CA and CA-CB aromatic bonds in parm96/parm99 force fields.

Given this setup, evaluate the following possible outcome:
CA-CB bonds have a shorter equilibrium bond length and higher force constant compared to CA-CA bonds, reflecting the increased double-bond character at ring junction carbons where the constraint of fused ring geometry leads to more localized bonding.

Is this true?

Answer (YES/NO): NO